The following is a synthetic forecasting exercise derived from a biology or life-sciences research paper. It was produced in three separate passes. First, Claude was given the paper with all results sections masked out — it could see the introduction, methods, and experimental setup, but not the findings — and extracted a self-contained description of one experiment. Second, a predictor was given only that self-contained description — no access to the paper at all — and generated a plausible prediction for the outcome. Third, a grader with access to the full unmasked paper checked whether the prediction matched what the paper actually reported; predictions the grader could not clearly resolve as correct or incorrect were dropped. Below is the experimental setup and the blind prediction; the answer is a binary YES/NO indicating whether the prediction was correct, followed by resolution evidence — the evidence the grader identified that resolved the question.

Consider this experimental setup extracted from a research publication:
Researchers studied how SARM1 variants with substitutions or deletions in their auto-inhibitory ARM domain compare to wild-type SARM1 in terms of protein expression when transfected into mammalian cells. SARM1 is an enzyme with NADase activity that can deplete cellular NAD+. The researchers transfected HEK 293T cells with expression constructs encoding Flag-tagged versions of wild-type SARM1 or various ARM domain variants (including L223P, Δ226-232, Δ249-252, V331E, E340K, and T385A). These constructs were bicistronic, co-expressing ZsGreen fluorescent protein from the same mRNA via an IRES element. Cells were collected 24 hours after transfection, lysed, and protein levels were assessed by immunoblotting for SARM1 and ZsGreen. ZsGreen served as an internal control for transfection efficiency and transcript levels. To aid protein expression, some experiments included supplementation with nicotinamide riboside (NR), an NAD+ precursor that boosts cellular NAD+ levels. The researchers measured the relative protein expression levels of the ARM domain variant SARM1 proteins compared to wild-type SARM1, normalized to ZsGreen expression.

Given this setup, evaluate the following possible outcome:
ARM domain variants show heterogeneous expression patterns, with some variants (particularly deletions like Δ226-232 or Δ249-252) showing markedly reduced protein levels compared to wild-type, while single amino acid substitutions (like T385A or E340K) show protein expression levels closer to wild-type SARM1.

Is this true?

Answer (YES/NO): NO